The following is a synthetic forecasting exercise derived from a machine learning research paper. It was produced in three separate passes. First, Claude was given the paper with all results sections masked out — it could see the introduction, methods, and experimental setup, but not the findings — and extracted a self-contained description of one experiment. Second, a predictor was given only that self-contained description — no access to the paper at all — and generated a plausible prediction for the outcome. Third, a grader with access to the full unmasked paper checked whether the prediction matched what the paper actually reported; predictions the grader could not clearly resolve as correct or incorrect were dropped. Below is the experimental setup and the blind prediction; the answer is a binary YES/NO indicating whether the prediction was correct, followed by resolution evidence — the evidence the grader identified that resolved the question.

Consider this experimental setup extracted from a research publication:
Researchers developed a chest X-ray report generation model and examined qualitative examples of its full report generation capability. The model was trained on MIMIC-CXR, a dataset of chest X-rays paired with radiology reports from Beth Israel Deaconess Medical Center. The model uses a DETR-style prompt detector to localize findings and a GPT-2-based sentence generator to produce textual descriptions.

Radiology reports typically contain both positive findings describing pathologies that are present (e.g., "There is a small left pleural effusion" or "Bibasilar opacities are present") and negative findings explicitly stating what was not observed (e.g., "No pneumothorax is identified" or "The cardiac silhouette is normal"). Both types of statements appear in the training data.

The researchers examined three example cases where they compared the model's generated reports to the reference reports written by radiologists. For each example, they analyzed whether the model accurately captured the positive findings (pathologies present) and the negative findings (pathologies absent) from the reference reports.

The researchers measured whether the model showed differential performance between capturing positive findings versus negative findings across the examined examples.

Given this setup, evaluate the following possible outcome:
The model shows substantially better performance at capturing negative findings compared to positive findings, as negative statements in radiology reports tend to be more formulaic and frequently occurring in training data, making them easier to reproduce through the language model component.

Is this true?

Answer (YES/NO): NO